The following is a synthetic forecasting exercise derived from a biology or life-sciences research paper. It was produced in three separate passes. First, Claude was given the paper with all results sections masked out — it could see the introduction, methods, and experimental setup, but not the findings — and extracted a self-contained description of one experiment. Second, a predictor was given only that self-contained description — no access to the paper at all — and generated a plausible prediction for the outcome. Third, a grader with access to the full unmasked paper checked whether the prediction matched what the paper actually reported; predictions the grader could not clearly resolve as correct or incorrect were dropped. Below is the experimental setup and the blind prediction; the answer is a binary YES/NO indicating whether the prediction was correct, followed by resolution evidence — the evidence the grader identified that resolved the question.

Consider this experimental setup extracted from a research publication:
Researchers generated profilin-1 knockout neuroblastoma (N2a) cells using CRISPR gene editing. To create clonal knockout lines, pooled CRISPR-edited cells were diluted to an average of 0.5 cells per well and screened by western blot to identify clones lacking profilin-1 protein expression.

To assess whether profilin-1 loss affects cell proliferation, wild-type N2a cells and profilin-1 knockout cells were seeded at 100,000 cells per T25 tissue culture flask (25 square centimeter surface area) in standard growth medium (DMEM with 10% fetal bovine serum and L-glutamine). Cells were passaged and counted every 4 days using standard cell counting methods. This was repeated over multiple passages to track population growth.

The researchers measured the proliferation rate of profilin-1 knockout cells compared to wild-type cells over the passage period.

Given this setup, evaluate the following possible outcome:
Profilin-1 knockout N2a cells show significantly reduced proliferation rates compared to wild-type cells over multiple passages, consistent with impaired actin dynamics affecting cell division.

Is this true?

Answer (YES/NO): YES